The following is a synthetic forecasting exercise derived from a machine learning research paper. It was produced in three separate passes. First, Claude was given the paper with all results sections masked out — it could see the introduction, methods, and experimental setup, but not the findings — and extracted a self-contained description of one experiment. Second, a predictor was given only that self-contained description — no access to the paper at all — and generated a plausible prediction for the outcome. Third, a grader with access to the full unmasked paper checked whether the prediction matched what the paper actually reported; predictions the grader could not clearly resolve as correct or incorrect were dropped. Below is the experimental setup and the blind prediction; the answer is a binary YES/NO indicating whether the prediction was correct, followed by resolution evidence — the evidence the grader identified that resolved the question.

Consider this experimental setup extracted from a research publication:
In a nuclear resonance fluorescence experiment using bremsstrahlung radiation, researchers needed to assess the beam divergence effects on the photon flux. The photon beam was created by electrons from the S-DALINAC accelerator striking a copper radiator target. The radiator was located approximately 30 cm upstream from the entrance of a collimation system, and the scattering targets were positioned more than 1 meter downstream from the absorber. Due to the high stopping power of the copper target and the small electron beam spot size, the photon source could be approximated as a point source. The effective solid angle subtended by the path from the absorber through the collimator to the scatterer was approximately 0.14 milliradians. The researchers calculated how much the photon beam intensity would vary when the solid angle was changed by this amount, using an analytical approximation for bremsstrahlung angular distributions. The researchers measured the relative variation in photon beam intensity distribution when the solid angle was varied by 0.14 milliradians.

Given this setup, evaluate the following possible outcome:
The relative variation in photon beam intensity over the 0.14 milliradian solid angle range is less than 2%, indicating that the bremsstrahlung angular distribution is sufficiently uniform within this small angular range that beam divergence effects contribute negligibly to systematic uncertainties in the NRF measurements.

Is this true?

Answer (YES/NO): YES